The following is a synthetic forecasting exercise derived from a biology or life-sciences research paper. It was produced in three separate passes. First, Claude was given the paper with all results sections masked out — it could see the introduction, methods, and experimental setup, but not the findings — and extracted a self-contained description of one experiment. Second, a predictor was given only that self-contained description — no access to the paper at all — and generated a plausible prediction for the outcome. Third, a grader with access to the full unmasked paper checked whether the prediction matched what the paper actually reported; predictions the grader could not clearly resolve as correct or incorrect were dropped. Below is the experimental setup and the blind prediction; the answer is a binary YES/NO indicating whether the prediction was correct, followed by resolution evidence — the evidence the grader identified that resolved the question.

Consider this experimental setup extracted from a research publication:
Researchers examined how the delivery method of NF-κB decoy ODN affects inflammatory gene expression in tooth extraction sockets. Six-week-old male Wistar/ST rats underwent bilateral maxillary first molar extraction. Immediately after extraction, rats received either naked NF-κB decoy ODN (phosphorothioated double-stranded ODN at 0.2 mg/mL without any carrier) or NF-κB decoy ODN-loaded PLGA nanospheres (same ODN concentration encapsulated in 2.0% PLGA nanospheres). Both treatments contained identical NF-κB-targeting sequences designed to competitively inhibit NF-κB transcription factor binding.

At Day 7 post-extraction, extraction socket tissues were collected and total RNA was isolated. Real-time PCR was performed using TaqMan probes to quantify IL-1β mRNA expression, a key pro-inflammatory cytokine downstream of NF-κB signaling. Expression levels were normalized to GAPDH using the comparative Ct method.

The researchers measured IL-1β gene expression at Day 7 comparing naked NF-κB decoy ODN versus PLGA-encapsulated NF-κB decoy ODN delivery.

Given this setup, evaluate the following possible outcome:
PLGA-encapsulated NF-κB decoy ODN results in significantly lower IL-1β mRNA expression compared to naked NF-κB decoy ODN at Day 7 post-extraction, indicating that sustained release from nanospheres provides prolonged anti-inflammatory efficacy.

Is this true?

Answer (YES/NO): NO